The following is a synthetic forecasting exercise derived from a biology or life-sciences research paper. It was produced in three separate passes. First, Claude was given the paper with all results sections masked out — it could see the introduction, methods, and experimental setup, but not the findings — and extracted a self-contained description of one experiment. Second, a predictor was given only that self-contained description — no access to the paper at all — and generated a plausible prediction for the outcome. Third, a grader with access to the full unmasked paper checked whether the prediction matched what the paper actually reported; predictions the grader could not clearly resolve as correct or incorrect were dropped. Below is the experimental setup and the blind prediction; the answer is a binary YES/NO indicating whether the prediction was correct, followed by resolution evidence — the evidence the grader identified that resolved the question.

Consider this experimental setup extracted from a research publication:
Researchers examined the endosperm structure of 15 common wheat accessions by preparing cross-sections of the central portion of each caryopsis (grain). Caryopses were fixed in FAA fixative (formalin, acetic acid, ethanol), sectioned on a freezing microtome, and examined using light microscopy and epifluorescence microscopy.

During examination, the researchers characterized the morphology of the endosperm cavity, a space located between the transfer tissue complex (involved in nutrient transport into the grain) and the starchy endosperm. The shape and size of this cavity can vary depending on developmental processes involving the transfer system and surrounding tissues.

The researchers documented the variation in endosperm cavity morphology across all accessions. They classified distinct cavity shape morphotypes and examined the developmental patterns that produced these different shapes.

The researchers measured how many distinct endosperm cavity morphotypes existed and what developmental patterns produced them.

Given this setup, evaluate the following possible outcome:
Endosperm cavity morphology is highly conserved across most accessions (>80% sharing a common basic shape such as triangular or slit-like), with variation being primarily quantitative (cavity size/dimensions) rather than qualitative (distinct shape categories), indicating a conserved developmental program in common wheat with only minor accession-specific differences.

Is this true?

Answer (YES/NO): NO